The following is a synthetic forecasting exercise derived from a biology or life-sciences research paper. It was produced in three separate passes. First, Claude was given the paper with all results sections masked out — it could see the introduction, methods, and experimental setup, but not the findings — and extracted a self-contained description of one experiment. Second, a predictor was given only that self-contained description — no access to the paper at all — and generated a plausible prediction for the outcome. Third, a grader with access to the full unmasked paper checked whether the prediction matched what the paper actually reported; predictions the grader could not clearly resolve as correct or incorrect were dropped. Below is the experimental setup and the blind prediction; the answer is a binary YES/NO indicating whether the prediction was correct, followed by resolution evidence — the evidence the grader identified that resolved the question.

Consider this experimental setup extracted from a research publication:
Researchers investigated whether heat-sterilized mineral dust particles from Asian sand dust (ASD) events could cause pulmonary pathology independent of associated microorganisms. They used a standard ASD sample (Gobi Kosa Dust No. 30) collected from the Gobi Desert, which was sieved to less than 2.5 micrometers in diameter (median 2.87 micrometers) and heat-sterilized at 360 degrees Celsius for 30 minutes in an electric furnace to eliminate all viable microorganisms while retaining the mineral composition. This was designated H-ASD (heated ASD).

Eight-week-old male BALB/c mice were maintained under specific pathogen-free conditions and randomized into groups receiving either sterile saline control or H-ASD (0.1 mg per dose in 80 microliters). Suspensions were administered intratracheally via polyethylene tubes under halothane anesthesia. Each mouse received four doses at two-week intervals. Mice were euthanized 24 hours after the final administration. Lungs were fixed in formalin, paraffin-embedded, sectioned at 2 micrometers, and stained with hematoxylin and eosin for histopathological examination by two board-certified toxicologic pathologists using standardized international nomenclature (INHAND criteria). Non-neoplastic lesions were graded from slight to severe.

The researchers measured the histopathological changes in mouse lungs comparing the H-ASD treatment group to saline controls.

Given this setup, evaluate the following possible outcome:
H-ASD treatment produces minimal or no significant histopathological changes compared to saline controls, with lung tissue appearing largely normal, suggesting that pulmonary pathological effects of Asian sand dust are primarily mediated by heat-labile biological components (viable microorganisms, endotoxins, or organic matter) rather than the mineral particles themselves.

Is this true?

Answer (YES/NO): NO